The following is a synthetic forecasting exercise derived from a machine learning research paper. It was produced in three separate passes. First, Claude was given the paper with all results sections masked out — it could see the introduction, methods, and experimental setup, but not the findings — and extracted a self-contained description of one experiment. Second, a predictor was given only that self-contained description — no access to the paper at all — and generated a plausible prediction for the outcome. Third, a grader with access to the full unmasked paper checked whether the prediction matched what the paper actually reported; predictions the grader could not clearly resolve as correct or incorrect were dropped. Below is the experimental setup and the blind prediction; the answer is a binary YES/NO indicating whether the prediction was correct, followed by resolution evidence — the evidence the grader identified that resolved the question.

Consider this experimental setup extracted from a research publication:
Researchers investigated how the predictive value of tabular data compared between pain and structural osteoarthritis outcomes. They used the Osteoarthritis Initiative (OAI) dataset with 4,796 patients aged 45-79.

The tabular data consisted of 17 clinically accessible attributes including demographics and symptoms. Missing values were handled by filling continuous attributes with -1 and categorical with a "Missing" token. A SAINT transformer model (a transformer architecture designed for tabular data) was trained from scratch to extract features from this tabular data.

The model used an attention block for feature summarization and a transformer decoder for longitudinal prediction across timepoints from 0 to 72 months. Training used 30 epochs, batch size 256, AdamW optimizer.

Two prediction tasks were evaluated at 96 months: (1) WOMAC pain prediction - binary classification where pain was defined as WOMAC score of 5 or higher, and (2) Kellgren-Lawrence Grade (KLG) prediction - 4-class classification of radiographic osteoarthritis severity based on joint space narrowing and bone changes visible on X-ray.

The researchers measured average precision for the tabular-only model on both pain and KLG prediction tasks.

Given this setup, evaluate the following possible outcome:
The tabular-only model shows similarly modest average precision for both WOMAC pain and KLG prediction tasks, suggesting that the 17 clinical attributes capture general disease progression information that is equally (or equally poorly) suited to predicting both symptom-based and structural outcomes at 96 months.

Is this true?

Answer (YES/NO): NO